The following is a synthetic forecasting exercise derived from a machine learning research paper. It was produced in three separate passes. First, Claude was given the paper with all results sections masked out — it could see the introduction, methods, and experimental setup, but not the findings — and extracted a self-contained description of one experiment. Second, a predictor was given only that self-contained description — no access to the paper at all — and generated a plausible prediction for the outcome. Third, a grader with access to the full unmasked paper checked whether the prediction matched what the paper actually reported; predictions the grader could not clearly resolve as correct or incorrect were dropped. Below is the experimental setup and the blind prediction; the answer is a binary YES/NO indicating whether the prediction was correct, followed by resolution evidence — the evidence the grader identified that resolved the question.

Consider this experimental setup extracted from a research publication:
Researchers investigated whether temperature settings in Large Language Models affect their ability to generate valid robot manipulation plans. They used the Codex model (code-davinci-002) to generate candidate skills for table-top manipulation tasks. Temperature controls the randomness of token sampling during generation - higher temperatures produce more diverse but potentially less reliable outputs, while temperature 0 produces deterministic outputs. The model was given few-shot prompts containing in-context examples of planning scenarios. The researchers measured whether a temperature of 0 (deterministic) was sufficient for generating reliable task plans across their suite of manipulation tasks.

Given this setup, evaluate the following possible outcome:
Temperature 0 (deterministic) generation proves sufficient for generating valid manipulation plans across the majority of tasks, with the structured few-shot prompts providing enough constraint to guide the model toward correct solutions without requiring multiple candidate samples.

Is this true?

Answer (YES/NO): NO